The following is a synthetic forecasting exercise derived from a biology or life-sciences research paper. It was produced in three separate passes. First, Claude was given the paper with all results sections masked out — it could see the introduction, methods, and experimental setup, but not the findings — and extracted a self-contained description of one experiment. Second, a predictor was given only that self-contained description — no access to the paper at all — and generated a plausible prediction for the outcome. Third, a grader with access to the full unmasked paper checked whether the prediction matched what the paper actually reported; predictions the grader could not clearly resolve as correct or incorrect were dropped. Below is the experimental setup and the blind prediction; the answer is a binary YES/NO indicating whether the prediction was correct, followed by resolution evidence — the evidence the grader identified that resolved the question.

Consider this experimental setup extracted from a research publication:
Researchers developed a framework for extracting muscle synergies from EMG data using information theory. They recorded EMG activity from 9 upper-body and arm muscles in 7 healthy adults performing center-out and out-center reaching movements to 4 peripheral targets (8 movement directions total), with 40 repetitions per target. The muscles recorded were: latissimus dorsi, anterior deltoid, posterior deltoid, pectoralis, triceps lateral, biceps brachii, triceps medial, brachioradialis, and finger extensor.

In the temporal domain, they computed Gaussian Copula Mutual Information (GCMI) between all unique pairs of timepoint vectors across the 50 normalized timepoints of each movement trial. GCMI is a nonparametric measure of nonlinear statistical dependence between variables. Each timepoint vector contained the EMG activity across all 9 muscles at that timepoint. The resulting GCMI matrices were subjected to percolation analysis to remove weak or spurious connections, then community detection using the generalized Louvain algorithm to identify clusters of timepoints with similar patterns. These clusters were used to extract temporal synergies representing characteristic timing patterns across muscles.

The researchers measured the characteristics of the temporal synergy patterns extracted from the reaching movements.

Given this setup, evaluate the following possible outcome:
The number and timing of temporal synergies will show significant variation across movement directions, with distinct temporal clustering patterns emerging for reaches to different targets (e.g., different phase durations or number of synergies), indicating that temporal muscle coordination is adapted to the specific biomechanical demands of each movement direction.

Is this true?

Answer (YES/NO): NO